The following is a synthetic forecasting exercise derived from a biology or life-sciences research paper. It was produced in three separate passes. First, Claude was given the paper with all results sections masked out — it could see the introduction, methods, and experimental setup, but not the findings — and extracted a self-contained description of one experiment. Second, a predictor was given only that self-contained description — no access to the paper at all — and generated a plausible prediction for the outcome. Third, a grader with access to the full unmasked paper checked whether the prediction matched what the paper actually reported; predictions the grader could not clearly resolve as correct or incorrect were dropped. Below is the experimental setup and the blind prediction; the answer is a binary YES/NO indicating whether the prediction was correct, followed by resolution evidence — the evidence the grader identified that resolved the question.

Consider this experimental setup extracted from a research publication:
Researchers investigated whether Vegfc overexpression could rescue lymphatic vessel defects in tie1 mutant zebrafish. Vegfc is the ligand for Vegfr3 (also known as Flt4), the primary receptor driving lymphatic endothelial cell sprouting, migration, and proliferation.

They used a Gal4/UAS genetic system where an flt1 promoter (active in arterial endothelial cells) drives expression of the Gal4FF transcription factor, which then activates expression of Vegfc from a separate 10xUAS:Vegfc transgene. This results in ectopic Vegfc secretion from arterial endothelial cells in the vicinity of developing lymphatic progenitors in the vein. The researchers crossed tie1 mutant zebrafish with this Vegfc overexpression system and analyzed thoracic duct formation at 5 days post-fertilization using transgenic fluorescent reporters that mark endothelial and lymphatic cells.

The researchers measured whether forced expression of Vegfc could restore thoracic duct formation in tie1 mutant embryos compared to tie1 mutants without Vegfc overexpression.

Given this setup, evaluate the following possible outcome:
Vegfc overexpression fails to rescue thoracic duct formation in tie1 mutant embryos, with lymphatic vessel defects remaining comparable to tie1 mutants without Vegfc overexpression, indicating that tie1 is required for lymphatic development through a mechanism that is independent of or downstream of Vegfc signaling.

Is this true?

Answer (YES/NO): NO